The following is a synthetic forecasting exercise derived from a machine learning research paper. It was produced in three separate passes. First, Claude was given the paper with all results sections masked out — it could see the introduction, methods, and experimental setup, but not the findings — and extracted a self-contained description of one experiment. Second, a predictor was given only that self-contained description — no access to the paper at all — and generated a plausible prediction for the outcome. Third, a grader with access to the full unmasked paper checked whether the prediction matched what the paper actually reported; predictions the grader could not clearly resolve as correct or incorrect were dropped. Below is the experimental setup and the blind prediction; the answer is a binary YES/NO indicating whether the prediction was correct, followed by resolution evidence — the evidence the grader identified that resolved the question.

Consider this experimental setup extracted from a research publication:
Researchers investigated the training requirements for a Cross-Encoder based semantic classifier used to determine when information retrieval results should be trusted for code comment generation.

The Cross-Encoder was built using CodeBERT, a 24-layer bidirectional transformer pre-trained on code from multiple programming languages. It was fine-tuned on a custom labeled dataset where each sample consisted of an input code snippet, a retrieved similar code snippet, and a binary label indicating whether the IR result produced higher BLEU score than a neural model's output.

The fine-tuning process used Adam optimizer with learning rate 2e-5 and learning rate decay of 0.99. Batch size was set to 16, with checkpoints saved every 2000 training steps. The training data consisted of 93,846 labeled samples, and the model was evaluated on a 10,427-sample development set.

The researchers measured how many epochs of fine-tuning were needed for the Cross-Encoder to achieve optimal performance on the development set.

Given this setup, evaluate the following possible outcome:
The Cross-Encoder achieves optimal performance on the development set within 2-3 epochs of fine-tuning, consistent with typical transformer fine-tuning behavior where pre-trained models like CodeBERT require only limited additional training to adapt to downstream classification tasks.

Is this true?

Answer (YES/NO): NO